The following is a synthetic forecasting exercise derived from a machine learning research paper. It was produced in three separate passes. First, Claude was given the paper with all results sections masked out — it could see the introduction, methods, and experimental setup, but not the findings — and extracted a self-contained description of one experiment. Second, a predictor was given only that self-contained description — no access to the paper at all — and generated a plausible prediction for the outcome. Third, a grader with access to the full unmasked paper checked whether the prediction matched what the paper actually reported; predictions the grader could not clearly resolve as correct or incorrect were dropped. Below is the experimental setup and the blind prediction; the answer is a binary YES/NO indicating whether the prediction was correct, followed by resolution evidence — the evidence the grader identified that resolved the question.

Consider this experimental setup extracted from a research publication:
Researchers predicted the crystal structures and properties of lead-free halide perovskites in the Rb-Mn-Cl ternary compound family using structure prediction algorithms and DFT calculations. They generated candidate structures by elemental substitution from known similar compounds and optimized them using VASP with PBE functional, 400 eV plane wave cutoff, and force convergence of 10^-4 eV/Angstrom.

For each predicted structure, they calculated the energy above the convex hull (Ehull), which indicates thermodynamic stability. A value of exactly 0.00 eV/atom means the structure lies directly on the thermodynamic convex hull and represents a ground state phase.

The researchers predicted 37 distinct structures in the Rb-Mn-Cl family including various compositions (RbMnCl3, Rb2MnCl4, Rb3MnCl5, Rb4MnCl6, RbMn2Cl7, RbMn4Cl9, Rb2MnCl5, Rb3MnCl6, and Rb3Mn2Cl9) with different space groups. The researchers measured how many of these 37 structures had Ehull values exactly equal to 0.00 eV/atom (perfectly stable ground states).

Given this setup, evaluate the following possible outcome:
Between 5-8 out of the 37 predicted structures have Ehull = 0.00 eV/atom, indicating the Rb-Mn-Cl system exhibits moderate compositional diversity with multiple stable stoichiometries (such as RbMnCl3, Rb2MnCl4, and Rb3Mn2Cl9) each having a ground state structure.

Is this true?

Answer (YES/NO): NO